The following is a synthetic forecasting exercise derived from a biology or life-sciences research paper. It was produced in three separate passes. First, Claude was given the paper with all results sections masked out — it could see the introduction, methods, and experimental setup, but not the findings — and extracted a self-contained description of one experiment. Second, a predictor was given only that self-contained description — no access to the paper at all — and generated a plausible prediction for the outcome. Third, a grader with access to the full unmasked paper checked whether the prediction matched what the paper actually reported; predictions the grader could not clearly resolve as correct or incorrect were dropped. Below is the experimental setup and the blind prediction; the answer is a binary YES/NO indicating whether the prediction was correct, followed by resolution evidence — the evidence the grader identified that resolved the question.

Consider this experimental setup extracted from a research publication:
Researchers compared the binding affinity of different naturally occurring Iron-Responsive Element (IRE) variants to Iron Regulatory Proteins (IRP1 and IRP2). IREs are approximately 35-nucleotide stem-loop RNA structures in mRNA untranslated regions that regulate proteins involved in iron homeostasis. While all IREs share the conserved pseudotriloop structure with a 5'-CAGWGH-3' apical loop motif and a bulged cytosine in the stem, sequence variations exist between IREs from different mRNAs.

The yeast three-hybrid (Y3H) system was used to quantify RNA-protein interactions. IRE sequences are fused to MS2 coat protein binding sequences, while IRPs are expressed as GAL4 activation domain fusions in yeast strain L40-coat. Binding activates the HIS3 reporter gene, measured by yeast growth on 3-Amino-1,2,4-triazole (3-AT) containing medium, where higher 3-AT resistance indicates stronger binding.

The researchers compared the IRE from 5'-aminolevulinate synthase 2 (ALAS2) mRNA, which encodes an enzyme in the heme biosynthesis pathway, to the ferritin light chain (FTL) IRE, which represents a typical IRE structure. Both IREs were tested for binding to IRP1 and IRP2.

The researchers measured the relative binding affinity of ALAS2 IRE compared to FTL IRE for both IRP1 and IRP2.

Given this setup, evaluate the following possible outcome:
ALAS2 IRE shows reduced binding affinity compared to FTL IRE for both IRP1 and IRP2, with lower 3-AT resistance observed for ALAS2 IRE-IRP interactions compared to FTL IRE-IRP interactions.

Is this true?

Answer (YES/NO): NO